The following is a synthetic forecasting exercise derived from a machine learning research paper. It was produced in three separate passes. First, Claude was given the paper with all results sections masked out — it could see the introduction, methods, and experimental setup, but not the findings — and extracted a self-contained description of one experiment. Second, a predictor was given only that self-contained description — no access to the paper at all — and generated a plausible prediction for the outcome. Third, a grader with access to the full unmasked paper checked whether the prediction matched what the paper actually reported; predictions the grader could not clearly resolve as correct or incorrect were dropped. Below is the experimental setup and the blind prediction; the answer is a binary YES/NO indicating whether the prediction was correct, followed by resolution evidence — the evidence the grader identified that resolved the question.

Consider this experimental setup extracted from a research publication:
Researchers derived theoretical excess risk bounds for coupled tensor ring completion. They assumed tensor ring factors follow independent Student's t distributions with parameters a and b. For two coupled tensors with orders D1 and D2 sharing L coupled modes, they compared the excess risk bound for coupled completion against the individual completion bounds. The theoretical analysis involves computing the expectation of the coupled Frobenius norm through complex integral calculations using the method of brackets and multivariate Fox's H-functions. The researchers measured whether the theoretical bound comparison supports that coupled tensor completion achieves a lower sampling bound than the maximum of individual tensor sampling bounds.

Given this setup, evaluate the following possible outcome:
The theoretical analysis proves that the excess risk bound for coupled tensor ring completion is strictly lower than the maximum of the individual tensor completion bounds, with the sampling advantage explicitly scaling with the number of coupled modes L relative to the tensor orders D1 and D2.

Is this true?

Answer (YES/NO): NO